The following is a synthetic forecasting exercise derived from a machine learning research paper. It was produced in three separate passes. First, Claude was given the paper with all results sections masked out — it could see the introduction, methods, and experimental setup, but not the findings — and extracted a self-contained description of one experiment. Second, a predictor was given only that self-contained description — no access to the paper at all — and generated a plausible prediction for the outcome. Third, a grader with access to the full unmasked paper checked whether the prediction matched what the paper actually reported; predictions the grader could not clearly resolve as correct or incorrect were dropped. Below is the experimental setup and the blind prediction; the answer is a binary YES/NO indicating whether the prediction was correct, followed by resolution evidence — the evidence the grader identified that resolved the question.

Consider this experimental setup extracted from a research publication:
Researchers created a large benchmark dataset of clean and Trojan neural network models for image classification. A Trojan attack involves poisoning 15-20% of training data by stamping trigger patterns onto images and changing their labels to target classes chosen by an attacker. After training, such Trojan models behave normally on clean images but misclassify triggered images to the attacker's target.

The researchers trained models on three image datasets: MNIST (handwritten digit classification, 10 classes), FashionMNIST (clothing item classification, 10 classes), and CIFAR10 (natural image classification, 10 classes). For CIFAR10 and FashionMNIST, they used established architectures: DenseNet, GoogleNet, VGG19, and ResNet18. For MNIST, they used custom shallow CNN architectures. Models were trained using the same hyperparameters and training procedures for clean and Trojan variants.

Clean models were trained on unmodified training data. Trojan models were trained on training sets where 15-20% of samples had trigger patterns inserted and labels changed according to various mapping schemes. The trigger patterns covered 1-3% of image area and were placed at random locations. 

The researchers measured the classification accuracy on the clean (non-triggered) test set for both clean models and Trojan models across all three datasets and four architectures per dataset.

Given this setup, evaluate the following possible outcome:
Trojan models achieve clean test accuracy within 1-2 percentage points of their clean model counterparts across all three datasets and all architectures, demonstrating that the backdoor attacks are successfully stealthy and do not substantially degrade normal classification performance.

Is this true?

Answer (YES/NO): YES